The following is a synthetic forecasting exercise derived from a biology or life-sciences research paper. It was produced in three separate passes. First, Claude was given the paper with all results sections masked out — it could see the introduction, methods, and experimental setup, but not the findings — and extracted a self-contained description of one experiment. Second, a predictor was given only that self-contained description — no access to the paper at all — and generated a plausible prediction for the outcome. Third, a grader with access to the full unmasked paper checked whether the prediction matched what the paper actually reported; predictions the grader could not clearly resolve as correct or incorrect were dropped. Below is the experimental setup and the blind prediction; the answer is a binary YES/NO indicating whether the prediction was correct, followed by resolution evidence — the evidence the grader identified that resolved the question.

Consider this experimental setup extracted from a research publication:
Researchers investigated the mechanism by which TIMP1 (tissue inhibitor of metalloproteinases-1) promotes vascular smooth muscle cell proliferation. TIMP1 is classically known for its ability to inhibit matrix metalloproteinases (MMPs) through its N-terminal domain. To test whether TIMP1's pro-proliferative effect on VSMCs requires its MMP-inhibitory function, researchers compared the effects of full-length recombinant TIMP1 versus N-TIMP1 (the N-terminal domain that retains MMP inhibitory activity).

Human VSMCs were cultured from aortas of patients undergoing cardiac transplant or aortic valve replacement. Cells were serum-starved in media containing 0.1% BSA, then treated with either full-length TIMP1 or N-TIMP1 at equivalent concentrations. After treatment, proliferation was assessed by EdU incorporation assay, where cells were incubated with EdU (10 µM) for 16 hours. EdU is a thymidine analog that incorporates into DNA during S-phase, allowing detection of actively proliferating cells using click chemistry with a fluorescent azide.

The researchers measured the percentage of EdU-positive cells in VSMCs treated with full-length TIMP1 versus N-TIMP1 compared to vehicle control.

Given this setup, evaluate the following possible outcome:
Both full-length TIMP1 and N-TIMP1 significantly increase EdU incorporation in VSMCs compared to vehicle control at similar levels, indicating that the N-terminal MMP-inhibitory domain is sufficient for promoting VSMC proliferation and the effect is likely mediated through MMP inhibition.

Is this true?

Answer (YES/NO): NO